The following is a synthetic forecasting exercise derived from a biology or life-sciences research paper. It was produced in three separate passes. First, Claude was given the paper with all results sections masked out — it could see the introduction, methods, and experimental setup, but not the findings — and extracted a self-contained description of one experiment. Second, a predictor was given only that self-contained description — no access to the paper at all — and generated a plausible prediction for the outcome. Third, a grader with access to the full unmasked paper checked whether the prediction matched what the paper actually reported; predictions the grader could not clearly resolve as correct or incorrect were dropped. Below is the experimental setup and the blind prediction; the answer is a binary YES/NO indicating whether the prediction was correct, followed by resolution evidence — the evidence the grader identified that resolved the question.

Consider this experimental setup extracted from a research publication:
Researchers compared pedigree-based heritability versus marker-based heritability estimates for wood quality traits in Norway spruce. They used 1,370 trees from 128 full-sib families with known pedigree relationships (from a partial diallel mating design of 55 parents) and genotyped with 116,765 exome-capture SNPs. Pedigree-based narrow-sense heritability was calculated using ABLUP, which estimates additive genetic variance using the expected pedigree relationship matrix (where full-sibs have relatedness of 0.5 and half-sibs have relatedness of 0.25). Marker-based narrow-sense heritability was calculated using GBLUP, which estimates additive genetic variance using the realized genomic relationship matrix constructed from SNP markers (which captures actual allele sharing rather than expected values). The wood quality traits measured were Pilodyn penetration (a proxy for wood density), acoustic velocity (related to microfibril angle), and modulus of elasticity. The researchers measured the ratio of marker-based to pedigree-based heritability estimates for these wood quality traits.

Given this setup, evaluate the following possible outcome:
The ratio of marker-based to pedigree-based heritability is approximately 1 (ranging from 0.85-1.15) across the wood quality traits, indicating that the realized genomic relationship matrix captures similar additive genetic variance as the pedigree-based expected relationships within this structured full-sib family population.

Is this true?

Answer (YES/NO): NO